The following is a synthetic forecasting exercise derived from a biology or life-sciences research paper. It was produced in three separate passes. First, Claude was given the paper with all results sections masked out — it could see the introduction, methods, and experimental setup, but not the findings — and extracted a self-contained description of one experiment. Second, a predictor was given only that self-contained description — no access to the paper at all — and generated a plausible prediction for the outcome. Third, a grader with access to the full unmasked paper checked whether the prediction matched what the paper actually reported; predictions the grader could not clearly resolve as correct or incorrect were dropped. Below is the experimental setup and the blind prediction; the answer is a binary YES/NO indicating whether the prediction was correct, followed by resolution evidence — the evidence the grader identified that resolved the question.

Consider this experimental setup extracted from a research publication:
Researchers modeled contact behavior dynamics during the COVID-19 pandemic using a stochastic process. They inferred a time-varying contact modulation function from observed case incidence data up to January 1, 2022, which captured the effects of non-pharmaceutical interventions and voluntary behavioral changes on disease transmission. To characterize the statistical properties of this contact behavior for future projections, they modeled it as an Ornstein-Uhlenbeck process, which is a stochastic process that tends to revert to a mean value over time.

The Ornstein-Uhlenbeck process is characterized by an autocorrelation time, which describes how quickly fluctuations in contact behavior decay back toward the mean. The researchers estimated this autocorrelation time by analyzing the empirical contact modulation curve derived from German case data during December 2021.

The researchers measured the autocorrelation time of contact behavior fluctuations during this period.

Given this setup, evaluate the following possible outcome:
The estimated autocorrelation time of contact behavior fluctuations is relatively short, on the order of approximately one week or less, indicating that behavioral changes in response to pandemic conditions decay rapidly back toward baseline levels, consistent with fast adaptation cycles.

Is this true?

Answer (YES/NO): NO